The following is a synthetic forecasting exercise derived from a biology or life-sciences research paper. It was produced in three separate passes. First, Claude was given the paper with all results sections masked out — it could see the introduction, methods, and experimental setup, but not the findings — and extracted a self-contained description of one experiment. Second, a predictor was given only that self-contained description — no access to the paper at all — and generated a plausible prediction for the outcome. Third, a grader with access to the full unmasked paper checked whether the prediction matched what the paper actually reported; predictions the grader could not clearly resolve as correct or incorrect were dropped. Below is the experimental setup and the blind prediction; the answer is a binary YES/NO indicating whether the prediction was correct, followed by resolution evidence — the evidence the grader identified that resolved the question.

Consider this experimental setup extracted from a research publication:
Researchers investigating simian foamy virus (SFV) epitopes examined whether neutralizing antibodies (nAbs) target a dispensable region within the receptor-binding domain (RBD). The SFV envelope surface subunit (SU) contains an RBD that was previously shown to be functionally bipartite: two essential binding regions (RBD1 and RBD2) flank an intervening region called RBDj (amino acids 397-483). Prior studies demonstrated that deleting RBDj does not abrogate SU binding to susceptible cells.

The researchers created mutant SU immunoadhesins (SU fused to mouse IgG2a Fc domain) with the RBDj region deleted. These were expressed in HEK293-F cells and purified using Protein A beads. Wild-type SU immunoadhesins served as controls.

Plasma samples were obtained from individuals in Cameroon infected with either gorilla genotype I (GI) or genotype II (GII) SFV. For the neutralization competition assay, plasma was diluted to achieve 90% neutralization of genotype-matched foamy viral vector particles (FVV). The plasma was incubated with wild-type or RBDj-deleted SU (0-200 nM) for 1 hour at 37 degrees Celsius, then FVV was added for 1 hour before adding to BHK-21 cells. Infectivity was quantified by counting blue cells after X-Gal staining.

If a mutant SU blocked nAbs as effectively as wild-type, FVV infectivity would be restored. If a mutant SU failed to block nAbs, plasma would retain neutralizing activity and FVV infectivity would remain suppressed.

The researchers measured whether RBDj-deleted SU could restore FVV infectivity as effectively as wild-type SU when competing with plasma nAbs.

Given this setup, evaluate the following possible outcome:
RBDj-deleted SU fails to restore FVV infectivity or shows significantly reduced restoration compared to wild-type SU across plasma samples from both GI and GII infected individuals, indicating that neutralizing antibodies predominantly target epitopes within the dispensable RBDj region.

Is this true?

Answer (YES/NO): NO